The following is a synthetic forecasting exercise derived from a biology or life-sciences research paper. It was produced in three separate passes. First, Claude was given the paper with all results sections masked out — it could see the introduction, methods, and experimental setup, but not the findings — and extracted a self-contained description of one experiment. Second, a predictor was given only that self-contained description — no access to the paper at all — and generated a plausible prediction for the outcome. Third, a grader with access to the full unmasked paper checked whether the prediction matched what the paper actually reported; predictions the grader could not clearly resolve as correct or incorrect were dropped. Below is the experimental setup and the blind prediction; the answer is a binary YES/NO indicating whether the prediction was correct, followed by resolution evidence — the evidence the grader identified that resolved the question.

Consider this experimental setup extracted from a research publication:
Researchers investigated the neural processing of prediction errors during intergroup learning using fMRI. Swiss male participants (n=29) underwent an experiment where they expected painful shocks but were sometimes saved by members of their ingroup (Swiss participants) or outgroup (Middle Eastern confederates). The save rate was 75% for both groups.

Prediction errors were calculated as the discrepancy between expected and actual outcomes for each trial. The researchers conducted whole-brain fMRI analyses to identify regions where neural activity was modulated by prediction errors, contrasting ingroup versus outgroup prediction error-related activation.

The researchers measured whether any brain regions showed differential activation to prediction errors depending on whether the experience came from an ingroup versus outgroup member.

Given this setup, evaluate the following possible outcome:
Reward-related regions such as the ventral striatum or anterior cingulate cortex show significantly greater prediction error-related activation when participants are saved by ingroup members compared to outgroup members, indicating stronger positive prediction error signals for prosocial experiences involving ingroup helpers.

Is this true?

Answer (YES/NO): NO